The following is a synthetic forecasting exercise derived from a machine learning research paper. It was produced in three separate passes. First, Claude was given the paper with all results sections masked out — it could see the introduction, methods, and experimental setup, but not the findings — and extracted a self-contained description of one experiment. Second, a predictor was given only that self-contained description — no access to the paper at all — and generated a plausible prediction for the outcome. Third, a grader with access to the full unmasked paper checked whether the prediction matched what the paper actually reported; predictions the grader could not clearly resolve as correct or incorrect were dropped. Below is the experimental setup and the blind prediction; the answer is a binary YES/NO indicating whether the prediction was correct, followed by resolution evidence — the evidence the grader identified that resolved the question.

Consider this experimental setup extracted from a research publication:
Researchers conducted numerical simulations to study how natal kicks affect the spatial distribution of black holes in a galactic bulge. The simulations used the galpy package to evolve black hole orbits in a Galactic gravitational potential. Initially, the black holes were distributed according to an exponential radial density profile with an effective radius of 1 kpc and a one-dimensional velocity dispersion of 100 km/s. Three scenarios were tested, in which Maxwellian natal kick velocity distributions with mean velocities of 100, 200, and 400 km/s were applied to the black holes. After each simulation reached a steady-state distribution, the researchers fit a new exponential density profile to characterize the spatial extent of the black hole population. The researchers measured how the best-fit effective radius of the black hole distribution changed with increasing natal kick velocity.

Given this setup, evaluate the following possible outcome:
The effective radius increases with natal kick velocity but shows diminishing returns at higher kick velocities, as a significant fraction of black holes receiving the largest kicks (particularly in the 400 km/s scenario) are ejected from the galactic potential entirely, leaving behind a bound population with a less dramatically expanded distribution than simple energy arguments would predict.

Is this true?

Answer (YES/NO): NO